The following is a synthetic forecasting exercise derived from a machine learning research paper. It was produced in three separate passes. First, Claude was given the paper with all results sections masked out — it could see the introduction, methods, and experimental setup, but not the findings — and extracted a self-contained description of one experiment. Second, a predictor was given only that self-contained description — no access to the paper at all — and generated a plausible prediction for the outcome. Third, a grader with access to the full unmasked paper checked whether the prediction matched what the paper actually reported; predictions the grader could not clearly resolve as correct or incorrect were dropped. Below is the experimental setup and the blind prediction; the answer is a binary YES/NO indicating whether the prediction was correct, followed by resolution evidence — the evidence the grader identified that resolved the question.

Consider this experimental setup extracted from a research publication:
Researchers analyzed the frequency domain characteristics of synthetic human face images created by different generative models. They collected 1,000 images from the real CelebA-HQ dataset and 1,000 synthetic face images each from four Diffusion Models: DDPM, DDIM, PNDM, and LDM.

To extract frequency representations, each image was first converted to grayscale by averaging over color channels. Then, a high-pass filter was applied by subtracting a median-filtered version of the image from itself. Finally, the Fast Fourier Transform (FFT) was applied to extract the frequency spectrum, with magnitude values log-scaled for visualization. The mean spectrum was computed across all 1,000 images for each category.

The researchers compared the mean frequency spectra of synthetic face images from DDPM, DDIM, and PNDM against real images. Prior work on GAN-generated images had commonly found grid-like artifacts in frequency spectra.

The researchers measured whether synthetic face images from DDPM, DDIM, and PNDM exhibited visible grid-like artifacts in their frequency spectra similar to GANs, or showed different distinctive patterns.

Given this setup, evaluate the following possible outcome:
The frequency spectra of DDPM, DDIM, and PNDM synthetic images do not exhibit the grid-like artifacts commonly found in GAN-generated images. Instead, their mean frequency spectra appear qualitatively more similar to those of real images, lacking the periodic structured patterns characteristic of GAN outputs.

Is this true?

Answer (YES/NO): YES